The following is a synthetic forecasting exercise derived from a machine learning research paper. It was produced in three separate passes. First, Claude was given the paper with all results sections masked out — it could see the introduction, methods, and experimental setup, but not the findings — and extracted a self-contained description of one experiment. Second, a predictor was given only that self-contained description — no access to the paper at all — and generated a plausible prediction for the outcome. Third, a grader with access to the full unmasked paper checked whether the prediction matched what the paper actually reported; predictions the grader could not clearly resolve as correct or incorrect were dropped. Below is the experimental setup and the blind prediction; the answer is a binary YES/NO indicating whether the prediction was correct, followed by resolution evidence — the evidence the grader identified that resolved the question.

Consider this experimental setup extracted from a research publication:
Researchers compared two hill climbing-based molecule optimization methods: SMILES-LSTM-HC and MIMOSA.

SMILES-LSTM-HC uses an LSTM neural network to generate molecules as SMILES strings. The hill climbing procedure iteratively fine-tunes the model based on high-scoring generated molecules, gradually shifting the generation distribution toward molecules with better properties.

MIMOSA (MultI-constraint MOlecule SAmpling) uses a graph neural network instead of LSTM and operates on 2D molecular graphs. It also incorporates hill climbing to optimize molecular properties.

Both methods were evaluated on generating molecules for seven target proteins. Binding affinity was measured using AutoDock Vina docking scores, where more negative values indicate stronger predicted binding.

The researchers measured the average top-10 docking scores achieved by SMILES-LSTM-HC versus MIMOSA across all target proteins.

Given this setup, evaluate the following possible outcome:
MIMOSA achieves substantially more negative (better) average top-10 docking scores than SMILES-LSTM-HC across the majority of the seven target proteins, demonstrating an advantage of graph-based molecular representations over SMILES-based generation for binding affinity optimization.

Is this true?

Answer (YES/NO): NO